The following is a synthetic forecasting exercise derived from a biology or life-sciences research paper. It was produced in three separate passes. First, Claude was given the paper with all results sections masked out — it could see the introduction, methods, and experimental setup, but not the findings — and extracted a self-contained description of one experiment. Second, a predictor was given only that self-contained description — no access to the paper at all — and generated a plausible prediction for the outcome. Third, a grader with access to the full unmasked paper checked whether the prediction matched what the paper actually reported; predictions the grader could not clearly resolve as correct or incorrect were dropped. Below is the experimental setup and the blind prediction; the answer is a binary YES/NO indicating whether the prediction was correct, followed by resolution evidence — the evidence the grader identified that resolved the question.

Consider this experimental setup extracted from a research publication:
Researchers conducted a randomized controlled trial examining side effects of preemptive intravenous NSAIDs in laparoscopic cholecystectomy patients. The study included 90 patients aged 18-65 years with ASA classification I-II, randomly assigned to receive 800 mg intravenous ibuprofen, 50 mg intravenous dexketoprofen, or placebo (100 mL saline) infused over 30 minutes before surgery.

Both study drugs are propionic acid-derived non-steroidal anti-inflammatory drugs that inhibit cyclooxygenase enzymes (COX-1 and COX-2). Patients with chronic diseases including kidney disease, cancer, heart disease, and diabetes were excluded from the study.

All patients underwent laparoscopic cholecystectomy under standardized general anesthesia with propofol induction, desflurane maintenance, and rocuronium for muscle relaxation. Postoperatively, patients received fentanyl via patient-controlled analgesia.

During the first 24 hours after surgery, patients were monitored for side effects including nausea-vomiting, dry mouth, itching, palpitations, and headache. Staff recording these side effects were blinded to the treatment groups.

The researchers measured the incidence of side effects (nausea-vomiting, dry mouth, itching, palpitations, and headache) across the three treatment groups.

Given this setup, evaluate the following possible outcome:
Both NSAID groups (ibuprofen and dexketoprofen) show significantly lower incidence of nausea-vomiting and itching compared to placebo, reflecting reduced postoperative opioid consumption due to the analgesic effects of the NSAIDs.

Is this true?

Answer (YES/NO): NO